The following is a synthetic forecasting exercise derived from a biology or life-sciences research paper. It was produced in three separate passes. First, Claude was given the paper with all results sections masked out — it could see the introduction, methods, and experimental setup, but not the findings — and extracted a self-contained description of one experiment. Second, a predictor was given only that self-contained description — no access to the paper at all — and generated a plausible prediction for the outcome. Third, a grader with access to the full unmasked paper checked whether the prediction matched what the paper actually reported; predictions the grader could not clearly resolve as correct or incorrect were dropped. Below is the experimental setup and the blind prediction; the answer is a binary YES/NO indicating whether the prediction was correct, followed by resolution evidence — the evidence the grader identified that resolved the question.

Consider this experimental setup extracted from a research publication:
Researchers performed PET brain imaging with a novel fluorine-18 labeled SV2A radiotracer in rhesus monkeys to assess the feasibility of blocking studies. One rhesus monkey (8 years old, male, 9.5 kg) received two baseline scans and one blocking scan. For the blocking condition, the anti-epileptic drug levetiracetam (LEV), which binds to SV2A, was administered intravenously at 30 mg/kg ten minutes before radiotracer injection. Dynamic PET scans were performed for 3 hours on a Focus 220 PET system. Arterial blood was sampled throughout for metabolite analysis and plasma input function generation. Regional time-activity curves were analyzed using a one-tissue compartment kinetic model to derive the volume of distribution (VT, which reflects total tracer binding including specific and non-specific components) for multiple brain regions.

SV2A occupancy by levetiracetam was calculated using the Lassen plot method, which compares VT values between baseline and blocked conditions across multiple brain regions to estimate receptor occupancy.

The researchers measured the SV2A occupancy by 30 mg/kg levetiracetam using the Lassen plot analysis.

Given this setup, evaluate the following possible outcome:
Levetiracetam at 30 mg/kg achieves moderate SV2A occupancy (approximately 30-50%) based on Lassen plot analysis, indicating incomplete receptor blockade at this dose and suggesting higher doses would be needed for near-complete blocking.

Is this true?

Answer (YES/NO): NO